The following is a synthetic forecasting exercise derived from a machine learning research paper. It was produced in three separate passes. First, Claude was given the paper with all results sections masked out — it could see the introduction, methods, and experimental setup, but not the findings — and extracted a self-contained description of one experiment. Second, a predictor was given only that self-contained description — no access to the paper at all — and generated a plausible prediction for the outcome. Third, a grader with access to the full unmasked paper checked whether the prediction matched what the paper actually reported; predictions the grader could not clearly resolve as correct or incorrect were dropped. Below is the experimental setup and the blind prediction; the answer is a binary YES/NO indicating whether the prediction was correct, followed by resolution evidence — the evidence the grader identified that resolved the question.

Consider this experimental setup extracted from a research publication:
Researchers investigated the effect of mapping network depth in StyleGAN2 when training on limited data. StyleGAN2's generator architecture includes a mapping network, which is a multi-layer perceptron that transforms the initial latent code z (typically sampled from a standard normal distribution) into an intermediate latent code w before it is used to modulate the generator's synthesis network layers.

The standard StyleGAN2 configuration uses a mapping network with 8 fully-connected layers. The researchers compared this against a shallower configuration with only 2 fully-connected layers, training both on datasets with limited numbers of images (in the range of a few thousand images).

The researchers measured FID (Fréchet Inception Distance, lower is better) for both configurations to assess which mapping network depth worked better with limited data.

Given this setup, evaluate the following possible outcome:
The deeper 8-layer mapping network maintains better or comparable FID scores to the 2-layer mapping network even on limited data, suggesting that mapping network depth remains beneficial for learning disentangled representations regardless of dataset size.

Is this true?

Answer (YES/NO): NO